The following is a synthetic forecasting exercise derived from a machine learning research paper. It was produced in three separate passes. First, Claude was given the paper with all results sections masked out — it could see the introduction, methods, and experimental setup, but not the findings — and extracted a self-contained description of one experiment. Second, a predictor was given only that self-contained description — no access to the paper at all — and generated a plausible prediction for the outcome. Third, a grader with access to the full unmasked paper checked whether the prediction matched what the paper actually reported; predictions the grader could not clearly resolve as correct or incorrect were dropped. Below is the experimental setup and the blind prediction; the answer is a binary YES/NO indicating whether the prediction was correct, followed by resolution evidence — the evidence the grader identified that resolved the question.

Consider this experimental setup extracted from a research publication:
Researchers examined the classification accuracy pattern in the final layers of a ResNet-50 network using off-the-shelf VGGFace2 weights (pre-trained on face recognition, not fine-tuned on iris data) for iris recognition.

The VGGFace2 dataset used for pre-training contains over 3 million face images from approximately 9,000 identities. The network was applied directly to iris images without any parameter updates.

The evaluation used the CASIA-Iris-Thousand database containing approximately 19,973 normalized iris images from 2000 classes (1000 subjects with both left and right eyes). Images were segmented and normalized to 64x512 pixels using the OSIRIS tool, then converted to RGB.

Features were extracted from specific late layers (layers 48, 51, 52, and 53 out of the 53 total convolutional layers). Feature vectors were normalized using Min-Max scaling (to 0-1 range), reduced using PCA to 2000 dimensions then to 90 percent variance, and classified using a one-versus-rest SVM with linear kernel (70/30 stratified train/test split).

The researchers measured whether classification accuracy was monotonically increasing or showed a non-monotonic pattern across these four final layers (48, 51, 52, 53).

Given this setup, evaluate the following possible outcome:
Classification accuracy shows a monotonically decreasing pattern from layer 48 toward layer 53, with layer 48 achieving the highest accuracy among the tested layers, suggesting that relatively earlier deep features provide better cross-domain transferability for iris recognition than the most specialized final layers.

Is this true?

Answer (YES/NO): NO